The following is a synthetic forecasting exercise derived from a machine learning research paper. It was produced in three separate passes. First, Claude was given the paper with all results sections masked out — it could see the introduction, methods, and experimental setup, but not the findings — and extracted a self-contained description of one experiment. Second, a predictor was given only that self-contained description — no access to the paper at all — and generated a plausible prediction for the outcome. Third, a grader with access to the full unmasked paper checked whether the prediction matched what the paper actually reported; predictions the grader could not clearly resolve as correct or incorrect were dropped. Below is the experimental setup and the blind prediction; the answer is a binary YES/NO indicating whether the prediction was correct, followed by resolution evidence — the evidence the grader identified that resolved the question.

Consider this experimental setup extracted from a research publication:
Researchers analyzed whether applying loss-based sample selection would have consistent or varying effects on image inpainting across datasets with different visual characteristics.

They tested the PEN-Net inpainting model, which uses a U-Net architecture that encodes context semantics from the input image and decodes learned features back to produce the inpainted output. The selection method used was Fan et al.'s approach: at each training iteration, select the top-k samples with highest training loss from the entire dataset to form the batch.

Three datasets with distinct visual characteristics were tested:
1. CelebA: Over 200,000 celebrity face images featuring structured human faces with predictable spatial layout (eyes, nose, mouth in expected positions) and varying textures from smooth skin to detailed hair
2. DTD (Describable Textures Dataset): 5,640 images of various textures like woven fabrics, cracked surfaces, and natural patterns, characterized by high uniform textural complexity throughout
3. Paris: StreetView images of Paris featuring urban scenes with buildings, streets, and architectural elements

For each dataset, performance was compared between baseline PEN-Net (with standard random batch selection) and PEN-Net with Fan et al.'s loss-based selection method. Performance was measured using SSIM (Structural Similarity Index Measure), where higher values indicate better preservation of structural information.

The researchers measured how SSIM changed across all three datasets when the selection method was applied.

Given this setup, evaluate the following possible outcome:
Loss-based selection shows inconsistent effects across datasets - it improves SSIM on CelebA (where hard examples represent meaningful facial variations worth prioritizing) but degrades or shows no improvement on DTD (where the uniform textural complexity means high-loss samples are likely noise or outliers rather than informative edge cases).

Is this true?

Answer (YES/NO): NO